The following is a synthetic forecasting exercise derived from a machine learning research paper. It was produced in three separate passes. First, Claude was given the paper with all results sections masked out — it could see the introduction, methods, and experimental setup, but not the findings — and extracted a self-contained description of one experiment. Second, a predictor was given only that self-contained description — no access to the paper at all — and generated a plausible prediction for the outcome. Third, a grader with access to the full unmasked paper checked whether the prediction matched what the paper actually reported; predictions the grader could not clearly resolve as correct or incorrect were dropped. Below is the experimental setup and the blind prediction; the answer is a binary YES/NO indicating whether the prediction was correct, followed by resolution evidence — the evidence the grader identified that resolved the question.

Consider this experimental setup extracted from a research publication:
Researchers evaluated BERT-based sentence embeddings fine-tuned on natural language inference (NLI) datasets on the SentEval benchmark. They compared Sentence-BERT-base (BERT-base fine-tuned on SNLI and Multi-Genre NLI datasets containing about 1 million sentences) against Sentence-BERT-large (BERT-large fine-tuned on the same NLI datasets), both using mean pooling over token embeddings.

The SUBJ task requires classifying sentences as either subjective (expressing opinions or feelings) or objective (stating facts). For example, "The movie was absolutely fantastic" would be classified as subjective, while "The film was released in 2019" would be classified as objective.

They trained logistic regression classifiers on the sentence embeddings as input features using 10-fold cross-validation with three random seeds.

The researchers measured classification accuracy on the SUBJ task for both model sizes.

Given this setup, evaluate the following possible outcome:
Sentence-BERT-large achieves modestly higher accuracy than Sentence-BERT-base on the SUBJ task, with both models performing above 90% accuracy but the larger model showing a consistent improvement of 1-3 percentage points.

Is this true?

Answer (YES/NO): NO